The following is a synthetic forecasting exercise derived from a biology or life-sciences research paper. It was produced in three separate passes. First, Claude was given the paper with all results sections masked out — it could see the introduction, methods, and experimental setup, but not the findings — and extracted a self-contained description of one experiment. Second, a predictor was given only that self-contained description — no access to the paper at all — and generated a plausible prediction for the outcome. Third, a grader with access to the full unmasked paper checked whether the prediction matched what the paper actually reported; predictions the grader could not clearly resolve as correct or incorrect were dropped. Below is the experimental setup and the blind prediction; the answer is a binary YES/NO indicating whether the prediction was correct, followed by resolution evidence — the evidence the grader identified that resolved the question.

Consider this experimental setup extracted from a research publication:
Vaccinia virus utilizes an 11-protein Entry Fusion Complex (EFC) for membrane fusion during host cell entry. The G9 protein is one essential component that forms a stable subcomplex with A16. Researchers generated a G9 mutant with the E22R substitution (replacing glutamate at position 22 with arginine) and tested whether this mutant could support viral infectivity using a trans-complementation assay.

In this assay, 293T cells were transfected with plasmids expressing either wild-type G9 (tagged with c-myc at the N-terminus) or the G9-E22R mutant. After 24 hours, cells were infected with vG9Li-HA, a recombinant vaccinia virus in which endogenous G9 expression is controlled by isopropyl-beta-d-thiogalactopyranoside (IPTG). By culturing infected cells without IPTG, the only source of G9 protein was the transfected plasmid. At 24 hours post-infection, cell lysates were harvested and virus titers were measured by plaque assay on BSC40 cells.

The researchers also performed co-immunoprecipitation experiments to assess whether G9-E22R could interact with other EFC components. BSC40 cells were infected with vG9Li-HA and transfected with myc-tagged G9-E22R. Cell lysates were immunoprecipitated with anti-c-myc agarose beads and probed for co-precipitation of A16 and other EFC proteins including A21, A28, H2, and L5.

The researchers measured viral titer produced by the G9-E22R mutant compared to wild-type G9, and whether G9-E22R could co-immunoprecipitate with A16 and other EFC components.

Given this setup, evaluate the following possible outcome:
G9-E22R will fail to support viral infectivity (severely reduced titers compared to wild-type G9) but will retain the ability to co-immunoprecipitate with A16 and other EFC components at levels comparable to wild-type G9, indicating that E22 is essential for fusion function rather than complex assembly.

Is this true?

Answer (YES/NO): NO